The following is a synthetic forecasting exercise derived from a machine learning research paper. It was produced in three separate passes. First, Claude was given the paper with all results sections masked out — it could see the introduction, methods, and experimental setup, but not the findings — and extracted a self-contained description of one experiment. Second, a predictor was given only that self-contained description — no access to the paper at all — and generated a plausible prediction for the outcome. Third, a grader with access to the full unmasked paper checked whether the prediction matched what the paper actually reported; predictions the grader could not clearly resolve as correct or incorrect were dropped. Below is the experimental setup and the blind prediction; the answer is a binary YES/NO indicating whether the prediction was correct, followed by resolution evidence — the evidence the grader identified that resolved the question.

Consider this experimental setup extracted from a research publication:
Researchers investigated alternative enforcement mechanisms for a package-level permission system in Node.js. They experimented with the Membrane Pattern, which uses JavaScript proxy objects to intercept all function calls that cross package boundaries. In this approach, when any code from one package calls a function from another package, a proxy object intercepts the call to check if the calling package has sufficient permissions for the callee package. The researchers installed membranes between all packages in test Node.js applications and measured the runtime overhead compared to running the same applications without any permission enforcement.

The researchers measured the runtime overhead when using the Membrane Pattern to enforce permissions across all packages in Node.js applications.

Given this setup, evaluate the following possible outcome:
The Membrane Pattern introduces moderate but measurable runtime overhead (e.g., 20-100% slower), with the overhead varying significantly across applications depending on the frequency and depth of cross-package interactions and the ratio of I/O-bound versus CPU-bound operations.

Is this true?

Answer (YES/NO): YES